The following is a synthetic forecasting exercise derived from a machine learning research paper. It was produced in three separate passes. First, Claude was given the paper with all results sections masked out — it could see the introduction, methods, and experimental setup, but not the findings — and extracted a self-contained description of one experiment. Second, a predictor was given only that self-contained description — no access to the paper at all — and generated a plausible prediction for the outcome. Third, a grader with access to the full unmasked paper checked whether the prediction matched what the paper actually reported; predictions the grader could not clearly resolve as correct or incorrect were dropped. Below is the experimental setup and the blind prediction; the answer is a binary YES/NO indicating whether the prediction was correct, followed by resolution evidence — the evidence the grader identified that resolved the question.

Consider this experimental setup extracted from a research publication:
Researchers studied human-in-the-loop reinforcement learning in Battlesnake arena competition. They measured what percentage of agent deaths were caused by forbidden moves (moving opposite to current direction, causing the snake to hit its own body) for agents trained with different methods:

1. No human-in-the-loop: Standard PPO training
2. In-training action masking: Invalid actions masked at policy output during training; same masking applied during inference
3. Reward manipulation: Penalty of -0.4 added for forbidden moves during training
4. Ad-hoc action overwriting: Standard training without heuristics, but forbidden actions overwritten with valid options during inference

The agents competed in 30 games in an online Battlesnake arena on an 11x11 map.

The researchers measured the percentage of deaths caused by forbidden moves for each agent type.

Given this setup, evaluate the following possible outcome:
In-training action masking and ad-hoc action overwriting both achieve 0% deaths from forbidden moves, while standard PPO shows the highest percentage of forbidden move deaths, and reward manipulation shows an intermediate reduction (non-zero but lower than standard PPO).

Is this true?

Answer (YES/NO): YES